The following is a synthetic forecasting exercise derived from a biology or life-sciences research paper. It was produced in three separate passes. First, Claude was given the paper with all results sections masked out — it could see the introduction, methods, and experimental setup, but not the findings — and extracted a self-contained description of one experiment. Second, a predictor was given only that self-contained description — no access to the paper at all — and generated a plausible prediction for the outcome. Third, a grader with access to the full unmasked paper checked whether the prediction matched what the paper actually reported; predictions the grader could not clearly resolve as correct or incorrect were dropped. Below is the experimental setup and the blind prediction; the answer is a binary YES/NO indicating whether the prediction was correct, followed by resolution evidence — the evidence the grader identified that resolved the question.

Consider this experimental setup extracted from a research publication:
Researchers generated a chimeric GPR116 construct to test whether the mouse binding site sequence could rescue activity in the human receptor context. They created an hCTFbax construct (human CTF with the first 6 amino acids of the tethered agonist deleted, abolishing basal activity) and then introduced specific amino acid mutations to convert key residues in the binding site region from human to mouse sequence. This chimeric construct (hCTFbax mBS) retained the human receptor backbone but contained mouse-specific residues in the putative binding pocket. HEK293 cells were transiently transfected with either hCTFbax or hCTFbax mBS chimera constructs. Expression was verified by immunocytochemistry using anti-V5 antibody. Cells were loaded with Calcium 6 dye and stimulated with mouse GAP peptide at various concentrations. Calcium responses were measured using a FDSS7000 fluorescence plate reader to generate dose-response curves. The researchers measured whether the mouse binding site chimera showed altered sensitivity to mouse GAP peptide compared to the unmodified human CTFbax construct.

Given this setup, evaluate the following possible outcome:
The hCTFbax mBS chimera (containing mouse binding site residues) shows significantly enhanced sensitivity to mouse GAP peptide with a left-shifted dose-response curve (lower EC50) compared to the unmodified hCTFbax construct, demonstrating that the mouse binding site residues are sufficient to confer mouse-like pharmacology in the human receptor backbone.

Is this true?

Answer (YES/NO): YES